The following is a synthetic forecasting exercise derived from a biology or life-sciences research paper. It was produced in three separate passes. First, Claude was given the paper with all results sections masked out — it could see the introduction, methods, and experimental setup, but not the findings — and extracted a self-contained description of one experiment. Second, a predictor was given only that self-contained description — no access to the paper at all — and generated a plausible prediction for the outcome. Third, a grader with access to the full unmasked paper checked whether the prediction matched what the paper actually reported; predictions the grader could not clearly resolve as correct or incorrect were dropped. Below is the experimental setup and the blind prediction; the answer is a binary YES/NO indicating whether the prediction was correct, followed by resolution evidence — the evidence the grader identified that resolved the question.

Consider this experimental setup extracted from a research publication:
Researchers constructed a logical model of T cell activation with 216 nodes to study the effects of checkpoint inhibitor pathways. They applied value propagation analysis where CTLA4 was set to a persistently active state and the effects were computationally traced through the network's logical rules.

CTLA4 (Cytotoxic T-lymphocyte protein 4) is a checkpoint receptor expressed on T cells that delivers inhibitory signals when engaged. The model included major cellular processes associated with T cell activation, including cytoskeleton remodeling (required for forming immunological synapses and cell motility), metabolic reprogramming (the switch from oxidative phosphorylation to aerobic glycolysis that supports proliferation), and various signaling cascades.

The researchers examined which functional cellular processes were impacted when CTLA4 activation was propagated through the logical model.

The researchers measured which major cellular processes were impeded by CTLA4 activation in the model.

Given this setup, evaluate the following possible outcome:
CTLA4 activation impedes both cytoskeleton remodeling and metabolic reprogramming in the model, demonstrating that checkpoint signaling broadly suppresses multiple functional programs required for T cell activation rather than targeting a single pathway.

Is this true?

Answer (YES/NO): YES